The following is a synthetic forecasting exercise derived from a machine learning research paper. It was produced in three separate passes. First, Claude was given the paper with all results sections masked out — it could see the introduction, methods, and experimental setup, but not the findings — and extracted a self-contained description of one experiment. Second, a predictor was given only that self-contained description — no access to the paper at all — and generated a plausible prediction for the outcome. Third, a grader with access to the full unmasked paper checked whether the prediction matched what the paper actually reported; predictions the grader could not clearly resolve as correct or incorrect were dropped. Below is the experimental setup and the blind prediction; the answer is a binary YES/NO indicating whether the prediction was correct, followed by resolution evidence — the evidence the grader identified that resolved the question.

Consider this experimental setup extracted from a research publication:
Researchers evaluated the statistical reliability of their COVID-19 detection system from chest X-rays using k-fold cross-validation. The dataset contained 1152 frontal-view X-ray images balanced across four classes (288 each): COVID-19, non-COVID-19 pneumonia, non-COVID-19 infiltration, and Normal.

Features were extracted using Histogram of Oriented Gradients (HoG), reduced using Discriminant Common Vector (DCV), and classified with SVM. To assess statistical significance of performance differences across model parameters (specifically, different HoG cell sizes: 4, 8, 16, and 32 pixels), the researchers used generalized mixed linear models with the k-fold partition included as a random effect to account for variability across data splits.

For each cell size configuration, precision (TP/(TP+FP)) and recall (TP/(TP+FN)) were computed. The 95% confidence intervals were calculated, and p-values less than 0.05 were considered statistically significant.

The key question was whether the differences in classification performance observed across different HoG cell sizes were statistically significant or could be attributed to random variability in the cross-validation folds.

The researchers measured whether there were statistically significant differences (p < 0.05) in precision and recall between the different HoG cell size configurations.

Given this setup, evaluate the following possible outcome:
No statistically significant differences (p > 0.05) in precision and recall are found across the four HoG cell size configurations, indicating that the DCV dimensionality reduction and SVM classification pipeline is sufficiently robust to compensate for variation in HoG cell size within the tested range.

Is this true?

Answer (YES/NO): NO